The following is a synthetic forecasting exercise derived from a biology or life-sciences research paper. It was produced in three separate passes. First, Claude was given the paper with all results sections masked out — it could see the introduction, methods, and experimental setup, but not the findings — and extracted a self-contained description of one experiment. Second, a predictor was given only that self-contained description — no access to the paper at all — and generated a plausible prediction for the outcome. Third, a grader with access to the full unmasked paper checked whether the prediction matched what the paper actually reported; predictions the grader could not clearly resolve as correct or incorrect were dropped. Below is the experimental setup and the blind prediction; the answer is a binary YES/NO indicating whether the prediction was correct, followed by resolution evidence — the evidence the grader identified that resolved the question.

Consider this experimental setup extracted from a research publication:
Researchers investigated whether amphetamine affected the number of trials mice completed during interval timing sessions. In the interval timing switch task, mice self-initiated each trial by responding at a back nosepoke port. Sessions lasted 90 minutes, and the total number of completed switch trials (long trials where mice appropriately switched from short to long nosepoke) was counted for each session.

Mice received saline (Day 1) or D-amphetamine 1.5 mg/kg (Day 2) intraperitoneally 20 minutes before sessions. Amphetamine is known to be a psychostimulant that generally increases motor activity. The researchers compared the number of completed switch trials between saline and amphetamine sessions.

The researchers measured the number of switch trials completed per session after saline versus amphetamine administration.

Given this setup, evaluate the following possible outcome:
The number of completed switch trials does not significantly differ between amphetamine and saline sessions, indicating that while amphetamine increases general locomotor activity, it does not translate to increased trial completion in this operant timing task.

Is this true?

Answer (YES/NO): YES